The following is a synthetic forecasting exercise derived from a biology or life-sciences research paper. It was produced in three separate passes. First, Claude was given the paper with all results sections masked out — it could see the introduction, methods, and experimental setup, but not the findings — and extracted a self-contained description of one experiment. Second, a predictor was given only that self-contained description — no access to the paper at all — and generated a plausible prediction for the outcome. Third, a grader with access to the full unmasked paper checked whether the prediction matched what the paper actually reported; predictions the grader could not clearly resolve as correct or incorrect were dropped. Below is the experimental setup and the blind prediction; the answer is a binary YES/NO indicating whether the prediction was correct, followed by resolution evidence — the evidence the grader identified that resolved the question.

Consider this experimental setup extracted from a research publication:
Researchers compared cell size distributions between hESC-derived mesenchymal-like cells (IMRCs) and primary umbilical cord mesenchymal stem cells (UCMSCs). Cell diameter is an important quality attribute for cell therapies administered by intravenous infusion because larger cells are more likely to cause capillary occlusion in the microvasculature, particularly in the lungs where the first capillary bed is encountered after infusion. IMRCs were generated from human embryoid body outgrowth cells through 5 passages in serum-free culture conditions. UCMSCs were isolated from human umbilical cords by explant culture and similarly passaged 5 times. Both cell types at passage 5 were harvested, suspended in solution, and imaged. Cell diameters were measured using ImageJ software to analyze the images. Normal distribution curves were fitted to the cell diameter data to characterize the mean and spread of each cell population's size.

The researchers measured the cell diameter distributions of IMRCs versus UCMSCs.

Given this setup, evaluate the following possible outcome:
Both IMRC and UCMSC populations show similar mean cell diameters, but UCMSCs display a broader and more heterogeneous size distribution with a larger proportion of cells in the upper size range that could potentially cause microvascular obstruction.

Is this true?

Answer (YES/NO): NO